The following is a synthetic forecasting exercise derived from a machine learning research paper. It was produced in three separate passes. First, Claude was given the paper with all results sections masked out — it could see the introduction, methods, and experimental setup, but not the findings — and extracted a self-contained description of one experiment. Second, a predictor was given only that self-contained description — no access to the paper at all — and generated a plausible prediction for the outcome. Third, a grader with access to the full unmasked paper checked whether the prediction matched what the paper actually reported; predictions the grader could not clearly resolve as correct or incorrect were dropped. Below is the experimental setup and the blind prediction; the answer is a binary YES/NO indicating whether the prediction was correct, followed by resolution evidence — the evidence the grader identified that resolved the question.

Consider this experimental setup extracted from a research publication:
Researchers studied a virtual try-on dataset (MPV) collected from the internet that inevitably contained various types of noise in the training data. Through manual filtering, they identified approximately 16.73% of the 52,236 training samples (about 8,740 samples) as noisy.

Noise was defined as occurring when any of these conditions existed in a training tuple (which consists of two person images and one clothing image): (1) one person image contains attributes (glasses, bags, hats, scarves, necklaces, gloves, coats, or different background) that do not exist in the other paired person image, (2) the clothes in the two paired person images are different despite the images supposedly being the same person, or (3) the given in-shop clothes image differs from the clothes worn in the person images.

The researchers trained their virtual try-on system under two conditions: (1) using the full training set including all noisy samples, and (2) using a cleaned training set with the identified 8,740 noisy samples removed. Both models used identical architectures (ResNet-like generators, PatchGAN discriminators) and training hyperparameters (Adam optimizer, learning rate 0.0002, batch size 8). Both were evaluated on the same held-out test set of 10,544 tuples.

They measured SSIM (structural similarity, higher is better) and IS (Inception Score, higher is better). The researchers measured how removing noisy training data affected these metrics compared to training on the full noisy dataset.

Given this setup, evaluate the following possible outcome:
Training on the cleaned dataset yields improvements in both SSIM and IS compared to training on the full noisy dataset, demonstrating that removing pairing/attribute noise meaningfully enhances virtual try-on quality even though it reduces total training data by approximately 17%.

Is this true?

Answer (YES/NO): NO